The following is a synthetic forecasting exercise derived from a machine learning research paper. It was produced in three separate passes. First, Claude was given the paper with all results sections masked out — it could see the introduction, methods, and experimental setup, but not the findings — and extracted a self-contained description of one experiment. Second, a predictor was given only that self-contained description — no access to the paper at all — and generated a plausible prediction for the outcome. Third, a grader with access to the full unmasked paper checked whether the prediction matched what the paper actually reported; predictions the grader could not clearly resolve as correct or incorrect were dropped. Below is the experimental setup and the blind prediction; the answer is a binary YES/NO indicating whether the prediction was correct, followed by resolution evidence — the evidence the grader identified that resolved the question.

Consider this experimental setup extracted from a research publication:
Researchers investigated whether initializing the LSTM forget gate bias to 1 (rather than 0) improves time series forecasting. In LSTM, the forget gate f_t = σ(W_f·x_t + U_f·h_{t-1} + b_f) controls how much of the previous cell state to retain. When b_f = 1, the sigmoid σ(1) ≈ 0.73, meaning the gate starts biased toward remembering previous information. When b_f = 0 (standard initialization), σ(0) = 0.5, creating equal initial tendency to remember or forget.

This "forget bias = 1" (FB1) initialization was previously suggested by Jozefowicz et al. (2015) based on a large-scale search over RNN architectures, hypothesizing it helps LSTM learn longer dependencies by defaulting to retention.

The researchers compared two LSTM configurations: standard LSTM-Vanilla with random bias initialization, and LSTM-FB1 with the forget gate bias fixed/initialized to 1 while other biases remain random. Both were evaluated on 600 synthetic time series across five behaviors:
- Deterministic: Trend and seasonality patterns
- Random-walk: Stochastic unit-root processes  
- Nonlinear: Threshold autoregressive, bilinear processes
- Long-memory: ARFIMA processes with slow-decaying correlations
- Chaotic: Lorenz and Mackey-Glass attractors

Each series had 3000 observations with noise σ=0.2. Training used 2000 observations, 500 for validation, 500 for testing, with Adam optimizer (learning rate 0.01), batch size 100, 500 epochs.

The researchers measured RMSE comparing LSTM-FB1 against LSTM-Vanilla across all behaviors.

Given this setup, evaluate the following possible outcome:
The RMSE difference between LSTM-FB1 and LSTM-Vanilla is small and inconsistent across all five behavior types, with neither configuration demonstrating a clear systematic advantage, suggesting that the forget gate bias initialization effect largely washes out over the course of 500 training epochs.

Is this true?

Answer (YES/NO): NO